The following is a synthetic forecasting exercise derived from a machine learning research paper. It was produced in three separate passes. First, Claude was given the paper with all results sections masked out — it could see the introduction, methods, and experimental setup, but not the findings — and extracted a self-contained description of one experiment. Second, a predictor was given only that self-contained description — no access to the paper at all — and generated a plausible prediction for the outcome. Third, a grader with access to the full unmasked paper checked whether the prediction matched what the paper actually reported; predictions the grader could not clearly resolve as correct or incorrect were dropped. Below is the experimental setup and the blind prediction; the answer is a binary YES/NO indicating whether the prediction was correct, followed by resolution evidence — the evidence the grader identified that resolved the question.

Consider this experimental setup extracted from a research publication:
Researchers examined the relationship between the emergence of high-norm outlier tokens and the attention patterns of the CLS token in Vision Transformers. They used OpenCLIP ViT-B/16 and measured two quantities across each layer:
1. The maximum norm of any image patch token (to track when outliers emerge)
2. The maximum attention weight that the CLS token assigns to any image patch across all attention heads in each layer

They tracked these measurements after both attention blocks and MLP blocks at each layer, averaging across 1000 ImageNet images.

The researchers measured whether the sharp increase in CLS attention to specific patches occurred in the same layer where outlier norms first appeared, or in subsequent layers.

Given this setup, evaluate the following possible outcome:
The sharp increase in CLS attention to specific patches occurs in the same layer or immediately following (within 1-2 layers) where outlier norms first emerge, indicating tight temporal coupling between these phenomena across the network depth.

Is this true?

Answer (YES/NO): YES